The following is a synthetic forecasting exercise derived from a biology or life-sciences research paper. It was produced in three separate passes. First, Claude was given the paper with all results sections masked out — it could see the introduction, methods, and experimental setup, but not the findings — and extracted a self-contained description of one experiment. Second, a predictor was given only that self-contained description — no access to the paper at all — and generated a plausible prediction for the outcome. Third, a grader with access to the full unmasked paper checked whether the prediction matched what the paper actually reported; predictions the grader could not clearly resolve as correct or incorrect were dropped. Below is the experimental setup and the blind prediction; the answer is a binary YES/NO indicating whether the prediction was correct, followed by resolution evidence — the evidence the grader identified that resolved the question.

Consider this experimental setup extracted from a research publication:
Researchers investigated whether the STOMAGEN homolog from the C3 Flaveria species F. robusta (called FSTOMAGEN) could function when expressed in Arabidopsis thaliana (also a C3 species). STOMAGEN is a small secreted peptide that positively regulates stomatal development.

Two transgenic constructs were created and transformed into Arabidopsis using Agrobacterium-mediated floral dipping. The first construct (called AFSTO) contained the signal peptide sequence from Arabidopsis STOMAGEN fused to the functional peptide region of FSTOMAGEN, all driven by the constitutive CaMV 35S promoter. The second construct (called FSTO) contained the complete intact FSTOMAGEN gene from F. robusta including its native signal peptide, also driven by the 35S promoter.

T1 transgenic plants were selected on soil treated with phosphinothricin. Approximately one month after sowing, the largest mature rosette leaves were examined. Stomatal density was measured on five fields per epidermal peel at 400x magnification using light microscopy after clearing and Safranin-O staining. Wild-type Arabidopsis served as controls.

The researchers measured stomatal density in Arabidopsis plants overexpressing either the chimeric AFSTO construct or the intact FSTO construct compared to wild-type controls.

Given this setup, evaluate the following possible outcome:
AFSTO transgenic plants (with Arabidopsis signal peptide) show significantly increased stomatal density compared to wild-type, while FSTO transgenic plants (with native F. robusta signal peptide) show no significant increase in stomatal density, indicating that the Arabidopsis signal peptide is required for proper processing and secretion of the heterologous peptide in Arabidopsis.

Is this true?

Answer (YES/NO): NO